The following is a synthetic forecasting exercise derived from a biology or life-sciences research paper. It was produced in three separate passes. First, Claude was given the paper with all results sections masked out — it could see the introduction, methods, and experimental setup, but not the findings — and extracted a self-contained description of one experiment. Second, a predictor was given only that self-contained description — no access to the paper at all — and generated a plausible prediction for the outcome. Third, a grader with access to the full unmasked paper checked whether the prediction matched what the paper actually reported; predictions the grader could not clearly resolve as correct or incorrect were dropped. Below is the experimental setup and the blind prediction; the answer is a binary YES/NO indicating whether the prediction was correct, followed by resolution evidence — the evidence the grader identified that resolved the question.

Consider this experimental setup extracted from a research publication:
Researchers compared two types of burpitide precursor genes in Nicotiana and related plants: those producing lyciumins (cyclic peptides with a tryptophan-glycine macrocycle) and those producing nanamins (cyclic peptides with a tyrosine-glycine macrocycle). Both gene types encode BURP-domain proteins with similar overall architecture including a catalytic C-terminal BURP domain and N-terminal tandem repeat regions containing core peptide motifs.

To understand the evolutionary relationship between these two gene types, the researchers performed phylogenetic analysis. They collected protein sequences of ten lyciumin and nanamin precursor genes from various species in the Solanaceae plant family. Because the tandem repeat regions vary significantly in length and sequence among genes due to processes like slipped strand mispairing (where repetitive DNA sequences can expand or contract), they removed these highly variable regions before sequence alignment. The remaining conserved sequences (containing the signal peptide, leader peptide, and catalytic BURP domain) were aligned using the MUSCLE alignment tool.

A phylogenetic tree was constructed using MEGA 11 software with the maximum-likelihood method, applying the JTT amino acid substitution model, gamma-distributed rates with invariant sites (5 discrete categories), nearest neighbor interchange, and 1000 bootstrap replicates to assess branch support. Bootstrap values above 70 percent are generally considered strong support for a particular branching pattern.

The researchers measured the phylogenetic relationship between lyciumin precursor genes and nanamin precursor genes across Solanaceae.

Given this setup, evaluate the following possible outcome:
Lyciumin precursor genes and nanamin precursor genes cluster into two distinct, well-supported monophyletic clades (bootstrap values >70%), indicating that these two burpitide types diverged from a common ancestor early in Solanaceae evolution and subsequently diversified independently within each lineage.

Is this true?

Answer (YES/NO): NO